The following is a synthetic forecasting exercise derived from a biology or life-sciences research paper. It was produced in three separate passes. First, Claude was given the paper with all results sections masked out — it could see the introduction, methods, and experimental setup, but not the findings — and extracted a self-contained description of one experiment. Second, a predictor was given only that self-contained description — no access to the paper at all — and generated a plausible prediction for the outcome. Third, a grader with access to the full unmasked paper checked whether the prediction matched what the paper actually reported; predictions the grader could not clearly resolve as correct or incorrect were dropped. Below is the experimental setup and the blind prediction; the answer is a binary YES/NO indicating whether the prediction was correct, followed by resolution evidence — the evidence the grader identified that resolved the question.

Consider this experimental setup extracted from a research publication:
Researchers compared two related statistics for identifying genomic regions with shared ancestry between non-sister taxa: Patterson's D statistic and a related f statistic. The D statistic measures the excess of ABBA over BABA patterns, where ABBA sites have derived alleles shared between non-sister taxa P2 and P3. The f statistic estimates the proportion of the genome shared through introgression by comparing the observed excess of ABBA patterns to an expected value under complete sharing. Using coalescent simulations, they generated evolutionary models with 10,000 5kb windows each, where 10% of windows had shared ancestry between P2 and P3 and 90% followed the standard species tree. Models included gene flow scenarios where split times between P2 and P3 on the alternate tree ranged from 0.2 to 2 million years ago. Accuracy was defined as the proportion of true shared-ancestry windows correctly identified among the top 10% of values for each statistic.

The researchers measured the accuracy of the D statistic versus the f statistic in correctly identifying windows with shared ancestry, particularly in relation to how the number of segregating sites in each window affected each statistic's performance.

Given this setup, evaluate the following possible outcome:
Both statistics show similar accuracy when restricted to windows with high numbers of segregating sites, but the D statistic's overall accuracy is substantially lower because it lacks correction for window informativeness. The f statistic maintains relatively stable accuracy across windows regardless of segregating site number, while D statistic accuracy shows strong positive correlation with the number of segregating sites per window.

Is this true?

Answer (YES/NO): NO